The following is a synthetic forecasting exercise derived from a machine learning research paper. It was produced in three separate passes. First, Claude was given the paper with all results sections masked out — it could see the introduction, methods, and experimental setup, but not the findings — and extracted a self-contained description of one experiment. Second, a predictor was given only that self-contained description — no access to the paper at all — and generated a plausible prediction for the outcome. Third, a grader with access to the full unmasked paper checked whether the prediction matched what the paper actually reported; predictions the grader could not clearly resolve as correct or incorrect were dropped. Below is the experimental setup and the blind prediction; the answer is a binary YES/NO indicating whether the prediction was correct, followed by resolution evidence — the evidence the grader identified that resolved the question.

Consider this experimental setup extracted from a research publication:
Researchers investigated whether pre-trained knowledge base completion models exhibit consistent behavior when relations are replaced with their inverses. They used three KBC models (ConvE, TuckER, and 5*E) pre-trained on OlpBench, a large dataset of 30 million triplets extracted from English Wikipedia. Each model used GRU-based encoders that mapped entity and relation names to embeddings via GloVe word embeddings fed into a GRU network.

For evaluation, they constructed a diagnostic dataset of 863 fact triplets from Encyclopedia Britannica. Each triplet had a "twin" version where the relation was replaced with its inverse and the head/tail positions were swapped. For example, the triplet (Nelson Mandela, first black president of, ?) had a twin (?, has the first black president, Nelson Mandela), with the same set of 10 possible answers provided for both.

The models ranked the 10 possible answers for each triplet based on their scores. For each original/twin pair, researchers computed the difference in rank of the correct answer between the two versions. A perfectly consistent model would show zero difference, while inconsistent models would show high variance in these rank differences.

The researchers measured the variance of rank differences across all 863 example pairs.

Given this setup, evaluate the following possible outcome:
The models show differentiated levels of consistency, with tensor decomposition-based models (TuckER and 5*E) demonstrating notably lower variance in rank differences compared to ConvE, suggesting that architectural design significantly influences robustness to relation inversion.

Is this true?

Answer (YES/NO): NO